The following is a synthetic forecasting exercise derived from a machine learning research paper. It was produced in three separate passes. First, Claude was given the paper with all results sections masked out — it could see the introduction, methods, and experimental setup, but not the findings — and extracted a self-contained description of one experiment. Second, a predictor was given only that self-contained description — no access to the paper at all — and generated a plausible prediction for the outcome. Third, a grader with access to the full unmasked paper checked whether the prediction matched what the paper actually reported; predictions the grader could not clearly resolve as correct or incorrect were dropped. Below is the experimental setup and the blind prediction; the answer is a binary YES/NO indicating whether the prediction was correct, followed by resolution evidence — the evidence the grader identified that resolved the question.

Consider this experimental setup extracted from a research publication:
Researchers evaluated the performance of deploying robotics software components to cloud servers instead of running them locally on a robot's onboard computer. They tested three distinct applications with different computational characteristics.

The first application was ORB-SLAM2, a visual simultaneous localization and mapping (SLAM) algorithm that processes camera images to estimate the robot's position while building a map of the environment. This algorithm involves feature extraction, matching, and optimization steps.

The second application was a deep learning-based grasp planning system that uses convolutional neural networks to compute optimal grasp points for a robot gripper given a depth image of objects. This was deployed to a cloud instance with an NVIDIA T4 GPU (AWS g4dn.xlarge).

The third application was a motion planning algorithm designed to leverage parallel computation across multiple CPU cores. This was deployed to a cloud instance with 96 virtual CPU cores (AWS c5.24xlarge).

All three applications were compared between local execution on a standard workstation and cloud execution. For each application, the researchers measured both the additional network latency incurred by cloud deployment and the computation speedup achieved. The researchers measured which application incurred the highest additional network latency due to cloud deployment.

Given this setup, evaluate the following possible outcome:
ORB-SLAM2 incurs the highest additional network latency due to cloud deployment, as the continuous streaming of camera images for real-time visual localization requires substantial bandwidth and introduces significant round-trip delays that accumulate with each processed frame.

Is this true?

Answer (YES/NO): YES